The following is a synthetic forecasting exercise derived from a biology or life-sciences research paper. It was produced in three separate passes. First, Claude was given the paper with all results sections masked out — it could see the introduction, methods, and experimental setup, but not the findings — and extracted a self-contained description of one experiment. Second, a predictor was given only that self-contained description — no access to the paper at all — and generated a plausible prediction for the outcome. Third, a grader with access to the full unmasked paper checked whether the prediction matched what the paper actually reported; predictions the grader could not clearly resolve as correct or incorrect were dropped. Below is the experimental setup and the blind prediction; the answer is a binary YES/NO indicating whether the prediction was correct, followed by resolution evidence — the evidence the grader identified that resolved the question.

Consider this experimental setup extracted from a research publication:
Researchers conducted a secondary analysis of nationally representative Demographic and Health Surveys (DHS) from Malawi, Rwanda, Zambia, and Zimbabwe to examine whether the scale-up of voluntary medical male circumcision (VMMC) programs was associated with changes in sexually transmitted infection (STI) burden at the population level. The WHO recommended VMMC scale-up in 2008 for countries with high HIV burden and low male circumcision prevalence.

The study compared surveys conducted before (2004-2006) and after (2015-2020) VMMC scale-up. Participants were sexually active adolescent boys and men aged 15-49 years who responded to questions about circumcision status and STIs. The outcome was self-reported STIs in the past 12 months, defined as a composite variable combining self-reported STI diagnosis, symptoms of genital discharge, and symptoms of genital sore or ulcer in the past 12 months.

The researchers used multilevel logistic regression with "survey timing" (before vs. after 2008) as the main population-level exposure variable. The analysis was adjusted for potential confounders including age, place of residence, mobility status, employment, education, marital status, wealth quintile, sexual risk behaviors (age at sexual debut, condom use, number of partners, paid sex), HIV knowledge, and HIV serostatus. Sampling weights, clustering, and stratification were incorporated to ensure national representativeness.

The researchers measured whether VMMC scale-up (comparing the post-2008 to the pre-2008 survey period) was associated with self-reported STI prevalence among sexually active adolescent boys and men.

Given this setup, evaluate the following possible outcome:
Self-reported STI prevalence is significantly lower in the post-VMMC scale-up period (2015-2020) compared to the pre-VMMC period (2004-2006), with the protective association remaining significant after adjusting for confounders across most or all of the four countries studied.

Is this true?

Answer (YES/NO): NO